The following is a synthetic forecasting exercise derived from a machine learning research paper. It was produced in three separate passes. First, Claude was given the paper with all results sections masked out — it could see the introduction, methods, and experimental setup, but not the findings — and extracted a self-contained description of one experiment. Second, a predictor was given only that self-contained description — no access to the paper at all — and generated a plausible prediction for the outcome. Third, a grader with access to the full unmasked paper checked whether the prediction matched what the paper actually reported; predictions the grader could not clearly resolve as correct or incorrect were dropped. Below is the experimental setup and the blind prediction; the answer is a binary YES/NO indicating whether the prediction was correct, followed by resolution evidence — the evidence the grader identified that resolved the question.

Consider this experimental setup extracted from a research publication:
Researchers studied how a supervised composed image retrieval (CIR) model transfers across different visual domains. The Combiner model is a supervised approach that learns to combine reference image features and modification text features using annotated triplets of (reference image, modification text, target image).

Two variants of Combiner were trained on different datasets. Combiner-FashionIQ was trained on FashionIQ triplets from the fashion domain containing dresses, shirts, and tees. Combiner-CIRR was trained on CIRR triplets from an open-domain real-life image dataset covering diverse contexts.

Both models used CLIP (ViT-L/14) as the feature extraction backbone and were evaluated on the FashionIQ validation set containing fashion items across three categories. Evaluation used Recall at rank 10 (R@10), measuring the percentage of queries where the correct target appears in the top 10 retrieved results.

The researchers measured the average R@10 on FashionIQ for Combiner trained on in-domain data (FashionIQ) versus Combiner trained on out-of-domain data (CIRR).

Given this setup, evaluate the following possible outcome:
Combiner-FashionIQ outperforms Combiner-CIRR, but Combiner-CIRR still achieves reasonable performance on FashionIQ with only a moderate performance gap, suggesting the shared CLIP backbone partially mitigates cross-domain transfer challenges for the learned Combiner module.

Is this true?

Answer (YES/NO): NO